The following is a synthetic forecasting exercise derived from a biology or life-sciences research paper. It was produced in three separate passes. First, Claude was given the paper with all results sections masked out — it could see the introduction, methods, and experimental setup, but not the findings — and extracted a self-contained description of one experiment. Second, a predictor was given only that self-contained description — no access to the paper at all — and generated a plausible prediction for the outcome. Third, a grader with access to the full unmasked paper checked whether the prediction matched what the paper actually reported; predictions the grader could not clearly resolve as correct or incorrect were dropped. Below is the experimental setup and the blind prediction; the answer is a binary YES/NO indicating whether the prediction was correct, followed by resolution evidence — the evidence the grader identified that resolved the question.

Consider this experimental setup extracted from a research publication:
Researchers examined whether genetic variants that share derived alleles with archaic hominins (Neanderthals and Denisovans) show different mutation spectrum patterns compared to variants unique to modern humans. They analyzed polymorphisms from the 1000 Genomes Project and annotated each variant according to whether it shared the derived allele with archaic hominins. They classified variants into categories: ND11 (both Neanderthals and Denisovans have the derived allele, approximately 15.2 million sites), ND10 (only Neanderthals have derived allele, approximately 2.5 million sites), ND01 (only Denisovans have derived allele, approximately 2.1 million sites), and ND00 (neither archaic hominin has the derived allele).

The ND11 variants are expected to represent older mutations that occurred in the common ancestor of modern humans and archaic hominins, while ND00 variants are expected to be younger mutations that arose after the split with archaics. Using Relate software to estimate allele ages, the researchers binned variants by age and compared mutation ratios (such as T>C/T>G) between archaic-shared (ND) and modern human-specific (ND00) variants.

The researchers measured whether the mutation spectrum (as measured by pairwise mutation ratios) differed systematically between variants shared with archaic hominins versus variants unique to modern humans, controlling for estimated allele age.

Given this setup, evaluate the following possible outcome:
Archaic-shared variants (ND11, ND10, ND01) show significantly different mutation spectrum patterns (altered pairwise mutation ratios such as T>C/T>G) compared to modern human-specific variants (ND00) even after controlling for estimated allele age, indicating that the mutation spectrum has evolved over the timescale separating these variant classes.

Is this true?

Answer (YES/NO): NO